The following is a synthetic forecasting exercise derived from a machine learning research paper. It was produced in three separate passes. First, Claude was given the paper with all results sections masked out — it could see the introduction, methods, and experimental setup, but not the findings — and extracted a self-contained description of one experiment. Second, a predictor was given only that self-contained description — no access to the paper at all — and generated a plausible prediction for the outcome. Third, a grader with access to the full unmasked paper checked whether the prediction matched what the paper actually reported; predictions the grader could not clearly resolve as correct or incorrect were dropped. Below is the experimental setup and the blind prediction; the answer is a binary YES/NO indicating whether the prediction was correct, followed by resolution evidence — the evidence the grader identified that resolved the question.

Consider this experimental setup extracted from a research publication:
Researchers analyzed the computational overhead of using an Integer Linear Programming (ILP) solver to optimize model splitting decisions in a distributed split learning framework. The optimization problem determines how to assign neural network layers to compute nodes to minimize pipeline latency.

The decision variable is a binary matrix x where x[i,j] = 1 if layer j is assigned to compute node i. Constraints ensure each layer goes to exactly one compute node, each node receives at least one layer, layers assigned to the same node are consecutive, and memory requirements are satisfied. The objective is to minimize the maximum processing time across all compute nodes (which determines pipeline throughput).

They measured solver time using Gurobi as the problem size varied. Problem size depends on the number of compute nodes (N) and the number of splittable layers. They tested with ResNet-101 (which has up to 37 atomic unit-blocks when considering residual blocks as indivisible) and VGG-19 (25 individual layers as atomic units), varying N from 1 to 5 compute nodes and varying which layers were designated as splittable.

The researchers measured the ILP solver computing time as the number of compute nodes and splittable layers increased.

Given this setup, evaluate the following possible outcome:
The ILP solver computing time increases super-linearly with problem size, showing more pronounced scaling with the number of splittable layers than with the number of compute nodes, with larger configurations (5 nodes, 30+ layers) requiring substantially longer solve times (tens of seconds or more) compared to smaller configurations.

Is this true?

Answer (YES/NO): NO